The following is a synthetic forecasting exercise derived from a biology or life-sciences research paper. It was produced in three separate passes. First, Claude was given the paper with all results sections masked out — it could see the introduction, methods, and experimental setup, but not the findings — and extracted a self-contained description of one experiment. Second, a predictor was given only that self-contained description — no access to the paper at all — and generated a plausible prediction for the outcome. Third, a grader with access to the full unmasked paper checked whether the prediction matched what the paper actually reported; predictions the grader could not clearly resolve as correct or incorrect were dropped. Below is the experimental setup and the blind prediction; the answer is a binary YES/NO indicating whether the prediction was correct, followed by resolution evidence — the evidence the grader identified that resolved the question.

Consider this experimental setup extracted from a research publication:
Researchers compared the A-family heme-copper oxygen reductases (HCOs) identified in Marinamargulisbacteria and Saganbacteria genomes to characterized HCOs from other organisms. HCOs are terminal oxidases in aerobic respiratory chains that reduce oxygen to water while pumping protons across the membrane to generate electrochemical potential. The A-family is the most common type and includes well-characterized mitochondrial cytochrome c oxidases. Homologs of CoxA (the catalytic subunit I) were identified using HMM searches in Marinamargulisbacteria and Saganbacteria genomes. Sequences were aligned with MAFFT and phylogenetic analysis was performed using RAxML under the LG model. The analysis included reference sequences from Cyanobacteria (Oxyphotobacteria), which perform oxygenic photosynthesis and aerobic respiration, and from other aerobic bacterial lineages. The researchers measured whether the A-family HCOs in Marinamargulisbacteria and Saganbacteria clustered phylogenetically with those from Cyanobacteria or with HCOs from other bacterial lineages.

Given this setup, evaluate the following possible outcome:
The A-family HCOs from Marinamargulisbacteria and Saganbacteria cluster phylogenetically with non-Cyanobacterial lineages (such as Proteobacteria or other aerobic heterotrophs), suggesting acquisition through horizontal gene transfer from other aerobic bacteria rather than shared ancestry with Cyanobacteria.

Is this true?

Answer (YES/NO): YES